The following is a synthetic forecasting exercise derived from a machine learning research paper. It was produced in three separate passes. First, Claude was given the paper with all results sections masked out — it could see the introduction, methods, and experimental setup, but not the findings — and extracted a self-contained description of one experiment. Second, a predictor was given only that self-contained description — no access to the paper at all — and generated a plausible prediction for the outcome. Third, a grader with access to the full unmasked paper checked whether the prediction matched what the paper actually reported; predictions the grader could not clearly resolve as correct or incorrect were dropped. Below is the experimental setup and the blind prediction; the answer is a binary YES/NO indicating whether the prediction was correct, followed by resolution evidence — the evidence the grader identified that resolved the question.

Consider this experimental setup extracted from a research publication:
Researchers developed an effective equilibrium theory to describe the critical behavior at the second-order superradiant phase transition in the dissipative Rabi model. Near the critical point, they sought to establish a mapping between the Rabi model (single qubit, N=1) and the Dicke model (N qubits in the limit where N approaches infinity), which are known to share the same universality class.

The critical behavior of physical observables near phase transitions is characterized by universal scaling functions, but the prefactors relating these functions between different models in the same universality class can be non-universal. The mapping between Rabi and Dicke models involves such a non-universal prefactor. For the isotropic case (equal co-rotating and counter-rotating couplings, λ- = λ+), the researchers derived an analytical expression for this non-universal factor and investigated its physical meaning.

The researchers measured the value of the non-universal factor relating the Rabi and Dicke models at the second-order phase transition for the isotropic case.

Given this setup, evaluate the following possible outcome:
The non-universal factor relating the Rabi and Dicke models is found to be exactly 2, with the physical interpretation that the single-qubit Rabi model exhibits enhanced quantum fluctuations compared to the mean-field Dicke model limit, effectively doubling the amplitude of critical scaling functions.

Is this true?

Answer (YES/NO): NO